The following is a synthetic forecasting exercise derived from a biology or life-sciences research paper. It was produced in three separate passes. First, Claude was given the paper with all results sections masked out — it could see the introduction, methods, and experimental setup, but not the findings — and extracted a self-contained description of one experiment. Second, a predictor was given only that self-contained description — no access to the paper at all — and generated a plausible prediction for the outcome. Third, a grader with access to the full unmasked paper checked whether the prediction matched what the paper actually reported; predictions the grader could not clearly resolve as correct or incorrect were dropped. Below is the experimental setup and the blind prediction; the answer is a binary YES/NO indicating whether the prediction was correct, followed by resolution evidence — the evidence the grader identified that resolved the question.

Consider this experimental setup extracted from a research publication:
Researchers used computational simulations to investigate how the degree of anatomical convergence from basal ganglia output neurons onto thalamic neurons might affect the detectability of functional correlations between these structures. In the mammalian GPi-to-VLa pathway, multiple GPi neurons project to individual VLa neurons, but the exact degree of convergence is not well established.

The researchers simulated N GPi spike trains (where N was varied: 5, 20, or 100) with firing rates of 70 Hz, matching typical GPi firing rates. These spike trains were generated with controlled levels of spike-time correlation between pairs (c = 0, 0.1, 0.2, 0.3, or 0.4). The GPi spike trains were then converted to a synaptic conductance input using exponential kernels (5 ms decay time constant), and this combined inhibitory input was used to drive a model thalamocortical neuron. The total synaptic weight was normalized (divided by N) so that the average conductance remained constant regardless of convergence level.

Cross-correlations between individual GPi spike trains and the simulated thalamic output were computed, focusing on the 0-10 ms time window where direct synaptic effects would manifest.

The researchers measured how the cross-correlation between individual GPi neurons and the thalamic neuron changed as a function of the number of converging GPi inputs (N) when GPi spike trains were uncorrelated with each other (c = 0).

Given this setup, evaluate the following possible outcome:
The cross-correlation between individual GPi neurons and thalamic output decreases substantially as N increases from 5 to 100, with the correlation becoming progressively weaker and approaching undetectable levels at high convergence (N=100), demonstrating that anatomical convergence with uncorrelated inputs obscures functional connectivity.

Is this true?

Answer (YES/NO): YES